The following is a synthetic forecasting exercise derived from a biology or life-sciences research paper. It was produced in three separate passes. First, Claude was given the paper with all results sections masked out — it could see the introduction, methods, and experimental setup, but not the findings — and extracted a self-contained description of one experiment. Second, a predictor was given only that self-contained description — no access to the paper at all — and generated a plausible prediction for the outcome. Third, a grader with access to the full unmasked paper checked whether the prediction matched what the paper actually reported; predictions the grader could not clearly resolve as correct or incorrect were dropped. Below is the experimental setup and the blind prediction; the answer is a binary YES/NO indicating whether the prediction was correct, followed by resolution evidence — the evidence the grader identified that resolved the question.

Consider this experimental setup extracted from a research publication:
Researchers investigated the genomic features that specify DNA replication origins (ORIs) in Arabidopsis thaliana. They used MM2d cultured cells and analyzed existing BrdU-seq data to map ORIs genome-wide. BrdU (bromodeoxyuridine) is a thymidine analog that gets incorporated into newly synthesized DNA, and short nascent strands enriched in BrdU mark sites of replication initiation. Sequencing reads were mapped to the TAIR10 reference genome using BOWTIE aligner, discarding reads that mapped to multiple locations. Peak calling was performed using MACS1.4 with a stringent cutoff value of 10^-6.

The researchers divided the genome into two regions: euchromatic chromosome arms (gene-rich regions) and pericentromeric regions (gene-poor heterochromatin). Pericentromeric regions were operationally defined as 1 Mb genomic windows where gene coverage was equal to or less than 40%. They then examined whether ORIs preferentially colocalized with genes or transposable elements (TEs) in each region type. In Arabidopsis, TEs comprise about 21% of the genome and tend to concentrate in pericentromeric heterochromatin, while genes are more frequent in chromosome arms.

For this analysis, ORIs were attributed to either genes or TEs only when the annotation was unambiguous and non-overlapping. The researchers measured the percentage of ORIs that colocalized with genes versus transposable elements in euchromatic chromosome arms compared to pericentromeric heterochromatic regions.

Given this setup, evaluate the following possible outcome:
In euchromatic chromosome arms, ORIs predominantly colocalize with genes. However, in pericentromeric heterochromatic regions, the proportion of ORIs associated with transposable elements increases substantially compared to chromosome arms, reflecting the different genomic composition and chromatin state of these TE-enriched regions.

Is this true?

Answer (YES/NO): YES